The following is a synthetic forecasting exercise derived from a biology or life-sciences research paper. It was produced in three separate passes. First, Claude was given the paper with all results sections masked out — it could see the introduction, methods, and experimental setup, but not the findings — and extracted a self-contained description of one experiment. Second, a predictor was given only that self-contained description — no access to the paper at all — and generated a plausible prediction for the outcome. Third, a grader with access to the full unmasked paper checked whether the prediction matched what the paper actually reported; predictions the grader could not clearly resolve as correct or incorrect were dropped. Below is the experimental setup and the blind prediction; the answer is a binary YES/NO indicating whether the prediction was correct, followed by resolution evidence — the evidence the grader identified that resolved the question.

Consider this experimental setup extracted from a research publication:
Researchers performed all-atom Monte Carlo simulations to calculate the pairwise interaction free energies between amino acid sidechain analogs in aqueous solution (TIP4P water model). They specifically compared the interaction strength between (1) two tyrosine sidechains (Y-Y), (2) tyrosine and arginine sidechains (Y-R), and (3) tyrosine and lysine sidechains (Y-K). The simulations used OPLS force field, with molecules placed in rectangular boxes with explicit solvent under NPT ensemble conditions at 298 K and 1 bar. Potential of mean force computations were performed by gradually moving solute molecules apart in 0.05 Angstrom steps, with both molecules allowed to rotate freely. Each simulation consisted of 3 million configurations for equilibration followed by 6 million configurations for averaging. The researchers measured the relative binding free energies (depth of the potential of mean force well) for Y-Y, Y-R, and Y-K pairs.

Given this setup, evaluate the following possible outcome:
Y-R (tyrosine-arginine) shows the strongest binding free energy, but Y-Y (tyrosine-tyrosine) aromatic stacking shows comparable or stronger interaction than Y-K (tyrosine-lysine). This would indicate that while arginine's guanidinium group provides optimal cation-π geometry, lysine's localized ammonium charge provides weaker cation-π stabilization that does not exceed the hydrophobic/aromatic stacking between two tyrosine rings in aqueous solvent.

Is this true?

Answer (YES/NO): NO